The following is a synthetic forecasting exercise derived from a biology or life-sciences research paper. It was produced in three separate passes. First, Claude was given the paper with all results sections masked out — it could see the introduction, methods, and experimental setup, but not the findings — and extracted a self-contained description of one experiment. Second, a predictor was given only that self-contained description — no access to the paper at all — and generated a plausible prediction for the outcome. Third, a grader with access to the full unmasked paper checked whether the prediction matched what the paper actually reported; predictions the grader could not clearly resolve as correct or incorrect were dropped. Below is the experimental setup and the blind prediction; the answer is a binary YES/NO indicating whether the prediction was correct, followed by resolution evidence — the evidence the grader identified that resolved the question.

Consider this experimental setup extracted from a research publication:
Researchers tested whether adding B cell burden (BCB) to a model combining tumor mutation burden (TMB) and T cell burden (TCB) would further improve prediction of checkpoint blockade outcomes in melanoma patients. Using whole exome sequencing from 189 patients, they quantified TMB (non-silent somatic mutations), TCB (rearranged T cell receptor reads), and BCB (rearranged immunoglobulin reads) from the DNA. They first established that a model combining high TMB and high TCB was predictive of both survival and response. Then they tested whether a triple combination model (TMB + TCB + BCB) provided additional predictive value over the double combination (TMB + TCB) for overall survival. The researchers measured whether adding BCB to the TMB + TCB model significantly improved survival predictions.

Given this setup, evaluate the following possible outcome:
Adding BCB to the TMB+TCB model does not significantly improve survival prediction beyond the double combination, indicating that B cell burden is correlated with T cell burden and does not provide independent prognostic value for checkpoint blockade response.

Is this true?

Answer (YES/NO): YES